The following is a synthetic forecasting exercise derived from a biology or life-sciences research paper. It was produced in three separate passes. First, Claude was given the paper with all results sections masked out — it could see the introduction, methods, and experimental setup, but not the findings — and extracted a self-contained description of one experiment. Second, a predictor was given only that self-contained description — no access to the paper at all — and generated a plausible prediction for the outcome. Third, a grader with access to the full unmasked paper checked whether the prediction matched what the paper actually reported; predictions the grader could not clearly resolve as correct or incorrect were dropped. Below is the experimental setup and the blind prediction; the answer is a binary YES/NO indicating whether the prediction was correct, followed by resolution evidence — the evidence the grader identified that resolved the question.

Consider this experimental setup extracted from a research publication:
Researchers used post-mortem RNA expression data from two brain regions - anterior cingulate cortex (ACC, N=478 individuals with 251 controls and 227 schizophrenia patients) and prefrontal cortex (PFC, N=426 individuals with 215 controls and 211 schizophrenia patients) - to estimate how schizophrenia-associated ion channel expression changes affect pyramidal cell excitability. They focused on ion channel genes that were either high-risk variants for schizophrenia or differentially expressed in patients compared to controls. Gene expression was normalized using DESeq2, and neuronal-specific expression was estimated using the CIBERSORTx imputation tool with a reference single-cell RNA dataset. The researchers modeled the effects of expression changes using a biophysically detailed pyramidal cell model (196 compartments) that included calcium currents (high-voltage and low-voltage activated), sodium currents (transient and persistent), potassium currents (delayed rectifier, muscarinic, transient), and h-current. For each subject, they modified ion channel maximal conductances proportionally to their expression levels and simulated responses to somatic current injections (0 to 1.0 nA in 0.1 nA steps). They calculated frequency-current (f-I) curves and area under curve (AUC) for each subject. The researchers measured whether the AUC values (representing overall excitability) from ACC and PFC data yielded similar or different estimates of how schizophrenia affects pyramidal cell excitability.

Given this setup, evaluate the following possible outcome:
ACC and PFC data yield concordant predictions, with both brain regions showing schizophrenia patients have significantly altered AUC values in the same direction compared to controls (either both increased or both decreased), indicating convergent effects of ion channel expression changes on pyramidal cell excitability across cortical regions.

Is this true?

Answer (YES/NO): YES